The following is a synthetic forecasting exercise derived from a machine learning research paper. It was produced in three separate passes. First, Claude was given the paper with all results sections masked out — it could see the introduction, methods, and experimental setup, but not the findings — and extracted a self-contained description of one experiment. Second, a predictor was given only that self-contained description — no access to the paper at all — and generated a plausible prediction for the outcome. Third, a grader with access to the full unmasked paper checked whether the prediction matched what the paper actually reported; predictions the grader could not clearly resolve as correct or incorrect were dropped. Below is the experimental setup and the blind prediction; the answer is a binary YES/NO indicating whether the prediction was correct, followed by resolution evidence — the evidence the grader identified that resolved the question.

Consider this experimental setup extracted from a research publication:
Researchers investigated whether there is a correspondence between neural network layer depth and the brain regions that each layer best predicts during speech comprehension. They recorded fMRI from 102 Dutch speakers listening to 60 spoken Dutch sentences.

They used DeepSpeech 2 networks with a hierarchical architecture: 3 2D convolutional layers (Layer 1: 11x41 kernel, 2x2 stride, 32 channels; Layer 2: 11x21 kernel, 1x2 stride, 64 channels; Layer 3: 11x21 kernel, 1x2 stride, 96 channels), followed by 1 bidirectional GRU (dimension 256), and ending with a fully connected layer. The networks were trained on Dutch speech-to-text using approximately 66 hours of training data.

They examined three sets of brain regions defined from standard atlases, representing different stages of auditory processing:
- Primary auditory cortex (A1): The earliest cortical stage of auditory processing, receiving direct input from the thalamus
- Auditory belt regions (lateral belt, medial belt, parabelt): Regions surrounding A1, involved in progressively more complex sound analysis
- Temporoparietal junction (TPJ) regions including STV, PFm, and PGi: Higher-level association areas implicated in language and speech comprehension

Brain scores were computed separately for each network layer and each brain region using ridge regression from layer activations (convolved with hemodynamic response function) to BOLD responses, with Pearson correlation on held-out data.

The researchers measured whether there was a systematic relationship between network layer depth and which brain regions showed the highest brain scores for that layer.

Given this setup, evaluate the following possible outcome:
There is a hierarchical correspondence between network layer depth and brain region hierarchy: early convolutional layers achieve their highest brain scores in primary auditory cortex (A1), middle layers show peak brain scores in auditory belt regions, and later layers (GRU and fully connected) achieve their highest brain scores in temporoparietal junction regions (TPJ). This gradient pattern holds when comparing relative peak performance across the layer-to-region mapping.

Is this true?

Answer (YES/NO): NO